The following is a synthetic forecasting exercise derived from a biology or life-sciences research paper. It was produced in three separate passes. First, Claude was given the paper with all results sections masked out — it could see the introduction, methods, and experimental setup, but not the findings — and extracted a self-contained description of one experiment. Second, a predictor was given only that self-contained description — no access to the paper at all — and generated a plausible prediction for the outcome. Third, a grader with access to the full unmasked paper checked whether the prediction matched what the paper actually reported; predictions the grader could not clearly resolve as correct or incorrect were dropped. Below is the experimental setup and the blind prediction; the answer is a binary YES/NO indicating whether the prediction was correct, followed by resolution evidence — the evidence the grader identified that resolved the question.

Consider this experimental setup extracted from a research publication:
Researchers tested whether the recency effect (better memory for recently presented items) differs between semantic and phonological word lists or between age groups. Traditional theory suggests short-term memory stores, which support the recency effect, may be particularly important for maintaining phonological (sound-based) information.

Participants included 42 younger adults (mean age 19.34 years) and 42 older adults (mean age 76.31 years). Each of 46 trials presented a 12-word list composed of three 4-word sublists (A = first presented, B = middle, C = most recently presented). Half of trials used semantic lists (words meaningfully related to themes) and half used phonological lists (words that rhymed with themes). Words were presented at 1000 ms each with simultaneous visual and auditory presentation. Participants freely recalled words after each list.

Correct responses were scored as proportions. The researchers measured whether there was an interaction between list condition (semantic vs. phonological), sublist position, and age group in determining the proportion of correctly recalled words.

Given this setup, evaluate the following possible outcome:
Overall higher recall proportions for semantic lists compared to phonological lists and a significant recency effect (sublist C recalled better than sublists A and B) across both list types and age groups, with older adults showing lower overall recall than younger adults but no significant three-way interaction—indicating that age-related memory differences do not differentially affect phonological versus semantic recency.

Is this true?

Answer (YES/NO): YES